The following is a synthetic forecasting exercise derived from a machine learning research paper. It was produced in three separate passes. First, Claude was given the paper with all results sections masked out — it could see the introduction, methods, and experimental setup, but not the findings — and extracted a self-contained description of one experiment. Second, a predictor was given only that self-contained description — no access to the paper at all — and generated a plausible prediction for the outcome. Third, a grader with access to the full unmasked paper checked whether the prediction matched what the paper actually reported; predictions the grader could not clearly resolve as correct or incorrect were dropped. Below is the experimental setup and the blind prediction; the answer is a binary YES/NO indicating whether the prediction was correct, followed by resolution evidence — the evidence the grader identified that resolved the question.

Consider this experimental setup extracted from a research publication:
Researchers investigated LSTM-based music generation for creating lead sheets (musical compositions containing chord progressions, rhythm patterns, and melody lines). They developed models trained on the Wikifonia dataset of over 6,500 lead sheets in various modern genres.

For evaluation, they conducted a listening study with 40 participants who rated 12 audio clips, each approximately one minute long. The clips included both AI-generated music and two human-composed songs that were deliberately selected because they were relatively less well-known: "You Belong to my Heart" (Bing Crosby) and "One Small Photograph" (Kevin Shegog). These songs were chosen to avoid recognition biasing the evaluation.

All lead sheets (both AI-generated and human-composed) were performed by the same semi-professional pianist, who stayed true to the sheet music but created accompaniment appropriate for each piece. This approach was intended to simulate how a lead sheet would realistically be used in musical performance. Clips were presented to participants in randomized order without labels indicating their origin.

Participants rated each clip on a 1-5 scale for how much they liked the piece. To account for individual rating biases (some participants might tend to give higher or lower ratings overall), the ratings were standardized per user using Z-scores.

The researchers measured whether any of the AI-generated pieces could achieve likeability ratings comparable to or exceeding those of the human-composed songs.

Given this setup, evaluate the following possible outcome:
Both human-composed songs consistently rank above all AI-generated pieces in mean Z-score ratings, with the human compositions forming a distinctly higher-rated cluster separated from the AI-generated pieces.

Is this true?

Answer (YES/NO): NO